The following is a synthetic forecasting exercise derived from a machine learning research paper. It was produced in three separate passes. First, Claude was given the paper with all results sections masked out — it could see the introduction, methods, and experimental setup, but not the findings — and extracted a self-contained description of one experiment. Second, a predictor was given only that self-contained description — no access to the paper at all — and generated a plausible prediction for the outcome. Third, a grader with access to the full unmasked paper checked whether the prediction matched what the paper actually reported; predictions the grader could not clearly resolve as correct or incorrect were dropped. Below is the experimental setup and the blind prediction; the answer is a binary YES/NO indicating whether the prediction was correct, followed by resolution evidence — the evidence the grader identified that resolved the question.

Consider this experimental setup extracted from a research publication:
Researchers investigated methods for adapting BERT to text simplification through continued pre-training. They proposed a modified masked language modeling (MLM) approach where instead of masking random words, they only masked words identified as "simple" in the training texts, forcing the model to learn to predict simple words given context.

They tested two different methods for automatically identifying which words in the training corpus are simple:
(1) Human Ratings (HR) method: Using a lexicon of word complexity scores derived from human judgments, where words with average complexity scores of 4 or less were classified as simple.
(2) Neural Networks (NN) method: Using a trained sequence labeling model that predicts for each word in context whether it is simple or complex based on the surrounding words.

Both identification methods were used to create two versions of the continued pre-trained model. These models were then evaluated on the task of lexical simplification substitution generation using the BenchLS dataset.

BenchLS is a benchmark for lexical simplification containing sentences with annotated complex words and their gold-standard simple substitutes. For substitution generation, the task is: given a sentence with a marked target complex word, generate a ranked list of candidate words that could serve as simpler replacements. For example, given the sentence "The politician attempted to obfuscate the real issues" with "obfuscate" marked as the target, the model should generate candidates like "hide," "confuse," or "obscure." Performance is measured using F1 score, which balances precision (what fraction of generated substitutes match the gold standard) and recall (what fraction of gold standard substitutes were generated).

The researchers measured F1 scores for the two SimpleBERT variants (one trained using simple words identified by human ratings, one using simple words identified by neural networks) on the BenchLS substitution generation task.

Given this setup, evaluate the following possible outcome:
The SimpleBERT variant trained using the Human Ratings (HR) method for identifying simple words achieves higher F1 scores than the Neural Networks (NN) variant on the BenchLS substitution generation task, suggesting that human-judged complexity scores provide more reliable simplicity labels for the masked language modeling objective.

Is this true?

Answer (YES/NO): YES